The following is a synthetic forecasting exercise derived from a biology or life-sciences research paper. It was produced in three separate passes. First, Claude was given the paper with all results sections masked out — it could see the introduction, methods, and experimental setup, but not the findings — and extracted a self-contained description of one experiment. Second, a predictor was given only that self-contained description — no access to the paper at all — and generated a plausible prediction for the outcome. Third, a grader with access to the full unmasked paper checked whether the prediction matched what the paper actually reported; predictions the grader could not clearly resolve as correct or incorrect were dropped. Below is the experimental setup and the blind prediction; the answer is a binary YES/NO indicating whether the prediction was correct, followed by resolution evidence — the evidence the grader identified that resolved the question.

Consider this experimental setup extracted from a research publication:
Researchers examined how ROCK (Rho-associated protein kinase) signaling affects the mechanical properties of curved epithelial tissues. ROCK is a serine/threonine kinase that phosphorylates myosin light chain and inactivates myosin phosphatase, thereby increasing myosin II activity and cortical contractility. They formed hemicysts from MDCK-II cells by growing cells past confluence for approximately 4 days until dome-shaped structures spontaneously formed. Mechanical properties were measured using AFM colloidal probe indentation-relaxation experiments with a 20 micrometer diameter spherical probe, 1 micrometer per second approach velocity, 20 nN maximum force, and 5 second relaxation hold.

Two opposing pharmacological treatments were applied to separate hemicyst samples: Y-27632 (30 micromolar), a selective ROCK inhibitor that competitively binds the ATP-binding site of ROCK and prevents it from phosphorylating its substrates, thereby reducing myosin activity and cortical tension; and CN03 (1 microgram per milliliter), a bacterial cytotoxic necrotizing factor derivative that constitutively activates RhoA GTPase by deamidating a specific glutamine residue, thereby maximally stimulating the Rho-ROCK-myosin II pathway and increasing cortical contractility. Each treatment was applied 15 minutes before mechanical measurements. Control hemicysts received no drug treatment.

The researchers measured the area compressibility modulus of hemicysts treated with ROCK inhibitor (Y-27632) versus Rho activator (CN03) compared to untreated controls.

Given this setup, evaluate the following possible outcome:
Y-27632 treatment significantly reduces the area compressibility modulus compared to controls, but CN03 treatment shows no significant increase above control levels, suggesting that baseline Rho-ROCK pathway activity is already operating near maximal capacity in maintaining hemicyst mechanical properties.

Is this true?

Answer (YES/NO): NO